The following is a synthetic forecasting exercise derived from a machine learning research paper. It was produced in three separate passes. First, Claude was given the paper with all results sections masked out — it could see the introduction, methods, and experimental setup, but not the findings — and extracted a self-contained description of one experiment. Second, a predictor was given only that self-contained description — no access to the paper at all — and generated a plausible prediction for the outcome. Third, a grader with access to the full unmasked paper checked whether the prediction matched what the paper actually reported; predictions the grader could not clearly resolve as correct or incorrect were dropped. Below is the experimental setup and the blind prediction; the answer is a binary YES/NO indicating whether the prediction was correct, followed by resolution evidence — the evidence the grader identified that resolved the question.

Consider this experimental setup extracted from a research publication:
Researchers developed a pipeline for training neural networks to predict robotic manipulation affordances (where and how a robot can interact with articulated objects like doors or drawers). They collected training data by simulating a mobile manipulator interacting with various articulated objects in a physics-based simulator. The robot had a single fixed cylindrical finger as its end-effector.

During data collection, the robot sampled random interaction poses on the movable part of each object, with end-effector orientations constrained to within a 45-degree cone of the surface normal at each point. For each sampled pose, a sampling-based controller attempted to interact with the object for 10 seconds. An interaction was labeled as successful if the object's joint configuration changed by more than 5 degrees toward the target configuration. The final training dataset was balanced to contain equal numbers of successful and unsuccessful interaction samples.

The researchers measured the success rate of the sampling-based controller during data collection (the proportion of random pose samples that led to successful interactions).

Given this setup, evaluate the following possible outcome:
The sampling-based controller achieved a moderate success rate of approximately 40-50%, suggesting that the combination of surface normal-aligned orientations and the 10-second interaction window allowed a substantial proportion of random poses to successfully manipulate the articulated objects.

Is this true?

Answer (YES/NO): NO